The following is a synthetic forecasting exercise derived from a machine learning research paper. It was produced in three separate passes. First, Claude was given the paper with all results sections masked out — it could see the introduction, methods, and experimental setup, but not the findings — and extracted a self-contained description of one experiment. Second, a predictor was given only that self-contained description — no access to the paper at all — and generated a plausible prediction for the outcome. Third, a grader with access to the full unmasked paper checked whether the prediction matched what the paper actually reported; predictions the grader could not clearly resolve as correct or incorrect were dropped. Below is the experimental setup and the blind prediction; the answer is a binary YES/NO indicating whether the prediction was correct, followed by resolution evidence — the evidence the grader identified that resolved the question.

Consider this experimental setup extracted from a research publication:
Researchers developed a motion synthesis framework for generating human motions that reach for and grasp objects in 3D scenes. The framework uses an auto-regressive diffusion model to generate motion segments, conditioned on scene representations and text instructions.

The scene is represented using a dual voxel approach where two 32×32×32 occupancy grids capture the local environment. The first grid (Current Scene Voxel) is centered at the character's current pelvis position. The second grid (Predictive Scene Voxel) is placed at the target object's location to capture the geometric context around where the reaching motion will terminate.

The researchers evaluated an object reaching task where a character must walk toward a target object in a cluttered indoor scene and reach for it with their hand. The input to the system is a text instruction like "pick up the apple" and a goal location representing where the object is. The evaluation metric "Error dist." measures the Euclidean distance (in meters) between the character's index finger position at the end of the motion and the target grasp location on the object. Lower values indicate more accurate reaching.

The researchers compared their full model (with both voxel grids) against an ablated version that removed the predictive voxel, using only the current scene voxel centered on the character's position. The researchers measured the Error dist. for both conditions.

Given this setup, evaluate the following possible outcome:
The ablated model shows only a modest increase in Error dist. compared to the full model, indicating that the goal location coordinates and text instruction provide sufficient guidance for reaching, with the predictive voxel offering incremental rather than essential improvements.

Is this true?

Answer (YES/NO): NO